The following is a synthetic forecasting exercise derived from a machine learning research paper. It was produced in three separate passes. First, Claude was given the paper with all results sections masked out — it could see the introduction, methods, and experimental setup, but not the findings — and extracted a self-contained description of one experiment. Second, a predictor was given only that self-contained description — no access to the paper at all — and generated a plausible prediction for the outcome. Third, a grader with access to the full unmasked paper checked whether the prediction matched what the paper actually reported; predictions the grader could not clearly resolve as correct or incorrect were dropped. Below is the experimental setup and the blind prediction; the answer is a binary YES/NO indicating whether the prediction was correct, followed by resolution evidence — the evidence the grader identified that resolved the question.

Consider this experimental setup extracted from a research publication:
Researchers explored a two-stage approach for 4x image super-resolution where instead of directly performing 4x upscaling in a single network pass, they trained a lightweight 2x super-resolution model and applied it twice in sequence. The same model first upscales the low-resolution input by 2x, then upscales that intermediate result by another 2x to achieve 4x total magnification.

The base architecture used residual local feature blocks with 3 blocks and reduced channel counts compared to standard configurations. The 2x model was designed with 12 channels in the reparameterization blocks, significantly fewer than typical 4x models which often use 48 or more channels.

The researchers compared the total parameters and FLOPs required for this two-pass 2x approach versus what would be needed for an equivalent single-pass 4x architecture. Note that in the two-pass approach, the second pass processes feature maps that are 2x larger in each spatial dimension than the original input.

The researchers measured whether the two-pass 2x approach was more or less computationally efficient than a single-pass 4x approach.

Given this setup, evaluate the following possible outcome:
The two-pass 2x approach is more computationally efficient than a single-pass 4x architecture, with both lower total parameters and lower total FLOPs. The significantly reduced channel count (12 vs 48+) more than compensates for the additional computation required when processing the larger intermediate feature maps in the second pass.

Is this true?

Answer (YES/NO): YES